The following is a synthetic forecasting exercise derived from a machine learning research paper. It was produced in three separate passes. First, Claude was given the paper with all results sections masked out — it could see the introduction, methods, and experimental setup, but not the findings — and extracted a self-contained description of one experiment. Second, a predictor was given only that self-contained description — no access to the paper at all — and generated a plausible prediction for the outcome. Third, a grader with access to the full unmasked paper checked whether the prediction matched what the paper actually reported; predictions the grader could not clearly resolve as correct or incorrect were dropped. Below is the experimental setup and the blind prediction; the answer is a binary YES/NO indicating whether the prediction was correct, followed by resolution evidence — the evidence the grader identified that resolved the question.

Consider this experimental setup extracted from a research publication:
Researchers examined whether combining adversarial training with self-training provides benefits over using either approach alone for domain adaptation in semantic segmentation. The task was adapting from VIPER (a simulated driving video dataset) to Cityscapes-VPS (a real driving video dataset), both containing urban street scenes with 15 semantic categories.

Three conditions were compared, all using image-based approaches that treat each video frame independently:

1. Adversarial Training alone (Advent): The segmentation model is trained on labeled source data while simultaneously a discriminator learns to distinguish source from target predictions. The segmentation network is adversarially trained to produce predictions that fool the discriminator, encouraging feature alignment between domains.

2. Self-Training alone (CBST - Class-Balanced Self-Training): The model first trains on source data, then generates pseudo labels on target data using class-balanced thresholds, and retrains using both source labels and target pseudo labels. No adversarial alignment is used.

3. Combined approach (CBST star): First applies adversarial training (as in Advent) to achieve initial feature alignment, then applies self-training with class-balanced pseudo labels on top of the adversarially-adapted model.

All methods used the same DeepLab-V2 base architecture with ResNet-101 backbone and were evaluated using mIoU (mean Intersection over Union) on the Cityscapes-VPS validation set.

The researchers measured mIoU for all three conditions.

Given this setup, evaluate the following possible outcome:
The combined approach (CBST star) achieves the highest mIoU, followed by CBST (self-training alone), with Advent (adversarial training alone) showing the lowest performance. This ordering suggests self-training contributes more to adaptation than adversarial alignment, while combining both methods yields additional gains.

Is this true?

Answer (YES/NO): NO